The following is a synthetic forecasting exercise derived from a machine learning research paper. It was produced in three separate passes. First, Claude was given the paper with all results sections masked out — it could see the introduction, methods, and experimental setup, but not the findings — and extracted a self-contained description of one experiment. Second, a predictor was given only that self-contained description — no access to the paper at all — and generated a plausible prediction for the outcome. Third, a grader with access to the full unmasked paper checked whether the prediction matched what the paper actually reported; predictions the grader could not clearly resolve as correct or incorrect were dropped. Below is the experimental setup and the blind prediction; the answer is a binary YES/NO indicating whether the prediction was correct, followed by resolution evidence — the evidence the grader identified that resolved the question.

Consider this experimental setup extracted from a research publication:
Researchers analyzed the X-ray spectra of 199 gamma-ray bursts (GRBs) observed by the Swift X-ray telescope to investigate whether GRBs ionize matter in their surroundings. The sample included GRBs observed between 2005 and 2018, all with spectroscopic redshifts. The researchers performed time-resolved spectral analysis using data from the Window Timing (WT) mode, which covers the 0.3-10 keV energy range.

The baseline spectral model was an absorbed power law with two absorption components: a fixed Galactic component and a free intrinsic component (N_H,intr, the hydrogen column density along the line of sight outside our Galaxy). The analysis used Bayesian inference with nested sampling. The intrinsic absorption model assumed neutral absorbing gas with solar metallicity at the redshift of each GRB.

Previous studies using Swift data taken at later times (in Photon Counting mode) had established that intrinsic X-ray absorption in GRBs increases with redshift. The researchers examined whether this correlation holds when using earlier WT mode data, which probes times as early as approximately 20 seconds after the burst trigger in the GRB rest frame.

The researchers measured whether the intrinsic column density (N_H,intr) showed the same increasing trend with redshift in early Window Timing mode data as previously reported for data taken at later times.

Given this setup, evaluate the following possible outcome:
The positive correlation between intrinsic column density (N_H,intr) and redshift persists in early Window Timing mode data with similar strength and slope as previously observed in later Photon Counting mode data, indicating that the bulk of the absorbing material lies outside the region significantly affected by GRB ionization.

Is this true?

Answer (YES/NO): YES